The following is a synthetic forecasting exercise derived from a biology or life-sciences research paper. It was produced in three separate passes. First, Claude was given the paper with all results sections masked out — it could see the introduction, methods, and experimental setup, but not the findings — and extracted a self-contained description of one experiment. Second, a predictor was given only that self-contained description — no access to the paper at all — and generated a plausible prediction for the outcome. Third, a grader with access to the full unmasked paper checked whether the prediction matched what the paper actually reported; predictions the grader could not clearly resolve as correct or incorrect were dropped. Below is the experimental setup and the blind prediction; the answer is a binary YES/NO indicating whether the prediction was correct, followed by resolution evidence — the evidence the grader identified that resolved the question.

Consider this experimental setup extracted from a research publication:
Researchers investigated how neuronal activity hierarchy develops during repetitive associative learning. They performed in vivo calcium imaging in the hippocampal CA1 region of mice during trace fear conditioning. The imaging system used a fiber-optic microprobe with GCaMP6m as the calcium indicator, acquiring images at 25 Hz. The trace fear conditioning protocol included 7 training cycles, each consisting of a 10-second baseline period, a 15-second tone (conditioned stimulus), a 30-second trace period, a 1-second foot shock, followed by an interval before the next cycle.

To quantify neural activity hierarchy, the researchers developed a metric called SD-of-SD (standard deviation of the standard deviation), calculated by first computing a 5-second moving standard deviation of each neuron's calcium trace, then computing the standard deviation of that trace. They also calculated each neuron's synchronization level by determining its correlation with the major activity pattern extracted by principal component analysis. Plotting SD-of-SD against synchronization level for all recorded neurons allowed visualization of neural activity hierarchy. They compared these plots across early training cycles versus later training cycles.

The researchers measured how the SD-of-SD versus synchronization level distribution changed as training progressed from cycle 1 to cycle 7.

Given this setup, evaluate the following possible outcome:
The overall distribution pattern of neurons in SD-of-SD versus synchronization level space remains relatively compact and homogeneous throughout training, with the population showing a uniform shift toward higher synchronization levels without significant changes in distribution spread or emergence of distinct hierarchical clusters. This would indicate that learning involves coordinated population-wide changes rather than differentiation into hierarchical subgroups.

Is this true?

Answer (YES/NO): NO